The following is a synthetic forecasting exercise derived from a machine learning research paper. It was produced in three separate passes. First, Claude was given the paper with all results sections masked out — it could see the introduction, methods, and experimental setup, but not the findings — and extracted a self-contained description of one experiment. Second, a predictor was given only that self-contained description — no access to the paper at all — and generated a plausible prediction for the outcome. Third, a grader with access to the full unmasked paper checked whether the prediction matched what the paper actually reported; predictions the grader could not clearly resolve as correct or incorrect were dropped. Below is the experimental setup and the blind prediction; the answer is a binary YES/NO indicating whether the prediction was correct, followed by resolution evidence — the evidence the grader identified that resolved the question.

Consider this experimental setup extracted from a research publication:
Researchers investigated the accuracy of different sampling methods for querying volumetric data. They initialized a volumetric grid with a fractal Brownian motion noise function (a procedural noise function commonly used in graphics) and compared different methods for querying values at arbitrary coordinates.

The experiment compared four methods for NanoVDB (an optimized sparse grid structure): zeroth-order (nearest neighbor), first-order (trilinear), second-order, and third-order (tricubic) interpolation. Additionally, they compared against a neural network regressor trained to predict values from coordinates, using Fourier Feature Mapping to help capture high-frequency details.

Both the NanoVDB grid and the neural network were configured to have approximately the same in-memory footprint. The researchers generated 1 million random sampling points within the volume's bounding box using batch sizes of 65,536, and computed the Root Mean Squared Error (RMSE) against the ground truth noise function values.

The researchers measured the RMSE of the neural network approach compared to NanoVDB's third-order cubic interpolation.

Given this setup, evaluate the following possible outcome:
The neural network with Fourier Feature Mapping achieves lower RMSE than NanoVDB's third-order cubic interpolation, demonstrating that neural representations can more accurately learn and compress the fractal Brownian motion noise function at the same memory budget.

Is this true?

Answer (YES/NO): YES